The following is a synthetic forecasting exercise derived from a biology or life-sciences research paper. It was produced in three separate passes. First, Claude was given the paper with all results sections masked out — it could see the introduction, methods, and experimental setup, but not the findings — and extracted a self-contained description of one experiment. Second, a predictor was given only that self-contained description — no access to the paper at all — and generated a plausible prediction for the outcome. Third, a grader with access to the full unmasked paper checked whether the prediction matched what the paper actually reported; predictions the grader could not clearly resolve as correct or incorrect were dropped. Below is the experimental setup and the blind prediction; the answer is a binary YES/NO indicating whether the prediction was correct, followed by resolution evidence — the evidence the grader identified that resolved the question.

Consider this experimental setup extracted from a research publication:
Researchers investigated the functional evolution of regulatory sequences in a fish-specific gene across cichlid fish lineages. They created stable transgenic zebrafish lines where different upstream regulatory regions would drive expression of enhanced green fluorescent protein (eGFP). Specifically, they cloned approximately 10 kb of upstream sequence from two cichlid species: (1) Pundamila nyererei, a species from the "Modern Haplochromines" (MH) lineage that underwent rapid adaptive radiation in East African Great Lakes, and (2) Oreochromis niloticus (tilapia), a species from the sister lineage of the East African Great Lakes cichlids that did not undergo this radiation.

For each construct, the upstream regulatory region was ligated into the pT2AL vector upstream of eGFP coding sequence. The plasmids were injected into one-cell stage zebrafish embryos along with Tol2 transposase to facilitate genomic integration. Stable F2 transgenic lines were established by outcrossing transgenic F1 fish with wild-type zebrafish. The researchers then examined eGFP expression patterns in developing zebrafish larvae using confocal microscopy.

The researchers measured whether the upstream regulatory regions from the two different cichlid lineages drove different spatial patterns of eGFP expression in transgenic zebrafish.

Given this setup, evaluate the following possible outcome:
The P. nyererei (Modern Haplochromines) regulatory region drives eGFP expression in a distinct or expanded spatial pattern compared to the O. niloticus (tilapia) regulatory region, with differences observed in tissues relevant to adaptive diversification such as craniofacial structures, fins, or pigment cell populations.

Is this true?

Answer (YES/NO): YES